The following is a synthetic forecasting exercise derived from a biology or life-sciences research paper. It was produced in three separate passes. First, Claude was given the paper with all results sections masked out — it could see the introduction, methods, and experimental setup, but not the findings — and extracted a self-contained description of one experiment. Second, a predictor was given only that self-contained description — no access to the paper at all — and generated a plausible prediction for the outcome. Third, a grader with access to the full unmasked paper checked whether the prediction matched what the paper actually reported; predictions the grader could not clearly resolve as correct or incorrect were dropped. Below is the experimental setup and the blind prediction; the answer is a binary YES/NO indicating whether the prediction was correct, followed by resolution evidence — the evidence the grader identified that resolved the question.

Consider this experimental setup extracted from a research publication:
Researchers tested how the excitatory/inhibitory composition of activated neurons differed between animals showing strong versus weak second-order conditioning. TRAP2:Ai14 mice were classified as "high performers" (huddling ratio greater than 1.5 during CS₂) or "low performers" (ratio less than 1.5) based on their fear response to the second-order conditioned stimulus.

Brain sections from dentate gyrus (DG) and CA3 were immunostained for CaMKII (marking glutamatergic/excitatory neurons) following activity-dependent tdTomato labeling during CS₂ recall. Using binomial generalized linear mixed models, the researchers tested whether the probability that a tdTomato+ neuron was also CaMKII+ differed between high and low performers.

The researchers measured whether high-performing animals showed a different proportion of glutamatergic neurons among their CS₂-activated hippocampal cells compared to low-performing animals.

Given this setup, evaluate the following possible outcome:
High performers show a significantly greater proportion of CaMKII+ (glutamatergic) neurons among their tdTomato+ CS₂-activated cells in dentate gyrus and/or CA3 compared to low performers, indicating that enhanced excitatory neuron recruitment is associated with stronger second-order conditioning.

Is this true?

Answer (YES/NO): NO